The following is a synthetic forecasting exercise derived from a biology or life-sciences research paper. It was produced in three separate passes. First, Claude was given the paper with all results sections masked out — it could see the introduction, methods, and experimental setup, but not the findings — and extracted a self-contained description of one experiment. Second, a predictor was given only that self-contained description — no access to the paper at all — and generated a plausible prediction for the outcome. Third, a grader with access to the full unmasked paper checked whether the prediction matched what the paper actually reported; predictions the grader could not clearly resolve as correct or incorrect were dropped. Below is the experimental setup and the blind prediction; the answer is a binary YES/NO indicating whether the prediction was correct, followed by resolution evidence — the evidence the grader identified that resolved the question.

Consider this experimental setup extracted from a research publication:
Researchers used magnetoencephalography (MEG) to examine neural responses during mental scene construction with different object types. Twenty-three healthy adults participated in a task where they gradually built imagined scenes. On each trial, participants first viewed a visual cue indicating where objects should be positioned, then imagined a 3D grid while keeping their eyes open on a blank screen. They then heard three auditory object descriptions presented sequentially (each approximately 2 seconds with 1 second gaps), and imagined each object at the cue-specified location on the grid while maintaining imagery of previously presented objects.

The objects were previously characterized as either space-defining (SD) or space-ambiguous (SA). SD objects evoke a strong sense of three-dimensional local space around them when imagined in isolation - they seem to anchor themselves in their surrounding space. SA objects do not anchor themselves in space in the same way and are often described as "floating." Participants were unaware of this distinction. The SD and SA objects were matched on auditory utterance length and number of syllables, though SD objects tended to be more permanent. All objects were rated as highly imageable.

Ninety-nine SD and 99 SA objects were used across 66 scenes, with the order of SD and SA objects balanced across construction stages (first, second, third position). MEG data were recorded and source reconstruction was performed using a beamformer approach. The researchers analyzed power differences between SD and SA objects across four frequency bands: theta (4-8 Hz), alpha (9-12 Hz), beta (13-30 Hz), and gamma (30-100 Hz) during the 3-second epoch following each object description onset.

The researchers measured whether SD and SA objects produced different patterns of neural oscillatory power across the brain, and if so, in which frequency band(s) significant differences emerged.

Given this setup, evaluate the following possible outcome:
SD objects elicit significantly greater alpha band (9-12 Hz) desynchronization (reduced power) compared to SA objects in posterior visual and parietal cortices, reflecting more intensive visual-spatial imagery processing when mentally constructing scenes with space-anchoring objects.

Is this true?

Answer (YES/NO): NO